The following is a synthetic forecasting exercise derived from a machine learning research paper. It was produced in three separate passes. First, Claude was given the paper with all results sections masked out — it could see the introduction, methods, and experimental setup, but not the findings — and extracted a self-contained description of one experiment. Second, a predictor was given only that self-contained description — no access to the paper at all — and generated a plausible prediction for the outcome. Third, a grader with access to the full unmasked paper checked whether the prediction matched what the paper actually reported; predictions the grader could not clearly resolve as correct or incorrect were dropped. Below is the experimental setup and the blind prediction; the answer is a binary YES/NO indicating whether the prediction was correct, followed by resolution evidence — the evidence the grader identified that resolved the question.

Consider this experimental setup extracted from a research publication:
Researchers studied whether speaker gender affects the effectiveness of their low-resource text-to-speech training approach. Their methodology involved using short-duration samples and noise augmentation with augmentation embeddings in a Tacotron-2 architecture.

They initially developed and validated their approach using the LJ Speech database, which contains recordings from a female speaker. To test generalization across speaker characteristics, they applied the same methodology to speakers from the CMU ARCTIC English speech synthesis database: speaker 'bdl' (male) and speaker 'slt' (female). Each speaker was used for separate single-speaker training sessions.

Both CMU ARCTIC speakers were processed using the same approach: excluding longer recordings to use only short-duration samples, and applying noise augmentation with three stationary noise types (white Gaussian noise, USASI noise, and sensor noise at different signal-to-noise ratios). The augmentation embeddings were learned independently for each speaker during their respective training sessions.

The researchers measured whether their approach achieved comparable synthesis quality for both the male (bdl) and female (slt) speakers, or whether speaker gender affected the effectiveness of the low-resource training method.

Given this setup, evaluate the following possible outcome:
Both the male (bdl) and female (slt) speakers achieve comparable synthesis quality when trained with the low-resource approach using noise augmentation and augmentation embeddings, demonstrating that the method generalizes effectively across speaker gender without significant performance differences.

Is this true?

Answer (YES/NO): YES